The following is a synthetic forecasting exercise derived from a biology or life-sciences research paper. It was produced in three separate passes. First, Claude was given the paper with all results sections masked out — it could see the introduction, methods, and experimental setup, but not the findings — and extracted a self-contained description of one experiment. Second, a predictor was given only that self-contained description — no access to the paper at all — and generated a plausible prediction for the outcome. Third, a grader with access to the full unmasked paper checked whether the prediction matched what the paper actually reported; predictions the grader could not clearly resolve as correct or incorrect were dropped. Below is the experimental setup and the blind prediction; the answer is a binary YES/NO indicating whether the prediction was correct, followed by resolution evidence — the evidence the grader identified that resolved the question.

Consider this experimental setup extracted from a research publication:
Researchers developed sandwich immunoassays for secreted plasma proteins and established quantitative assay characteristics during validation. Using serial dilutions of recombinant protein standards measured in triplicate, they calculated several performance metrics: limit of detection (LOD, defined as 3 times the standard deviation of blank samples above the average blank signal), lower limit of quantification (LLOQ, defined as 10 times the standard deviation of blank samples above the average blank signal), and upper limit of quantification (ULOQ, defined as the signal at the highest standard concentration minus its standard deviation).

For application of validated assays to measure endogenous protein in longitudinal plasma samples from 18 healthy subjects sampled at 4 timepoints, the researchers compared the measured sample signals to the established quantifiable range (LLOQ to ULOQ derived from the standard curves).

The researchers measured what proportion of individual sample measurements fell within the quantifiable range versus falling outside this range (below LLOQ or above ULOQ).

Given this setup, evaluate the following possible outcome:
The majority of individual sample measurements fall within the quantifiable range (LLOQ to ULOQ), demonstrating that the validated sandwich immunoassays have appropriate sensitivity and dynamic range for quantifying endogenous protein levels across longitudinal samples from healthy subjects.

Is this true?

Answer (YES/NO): YES